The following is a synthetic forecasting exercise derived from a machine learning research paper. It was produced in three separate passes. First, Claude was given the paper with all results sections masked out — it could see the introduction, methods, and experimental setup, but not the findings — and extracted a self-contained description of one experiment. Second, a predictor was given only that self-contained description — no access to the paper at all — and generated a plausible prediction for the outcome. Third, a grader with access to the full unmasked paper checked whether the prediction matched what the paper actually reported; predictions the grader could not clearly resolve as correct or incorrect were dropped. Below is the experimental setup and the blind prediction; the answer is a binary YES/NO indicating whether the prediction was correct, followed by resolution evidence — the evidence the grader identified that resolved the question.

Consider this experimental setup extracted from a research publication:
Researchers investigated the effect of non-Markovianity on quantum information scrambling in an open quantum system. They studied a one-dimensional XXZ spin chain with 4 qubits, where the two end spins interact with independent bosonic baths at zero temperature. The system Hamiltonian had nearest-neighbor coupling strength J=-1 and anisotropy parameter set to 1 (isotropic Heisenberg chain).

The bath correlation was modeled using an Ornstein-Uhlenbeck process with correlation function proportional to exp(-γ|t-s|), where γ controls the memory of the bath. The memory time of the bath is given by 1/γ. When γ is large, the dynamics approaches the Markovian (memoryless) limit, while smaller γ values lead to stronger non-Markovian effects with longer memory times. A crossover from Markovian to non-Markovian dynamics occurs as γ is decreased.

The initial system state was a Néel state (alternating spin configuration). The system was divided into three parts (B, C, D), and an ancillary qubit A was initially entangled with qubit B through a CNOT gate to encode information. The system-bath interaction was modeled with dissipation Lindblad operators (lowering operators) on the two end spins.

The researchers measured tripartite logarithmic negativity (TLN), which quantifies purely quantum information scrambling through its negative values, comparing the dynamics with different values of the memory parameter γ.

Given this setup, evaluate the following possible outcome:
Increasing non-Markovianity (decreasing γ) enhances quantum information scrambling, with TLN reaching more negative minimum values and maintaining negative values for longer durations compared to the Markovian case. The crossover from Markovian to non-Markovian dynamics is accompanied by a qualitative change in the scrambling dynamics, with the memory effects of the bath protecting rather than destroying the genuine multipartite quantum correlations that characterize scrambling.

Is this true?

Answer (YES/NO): YES